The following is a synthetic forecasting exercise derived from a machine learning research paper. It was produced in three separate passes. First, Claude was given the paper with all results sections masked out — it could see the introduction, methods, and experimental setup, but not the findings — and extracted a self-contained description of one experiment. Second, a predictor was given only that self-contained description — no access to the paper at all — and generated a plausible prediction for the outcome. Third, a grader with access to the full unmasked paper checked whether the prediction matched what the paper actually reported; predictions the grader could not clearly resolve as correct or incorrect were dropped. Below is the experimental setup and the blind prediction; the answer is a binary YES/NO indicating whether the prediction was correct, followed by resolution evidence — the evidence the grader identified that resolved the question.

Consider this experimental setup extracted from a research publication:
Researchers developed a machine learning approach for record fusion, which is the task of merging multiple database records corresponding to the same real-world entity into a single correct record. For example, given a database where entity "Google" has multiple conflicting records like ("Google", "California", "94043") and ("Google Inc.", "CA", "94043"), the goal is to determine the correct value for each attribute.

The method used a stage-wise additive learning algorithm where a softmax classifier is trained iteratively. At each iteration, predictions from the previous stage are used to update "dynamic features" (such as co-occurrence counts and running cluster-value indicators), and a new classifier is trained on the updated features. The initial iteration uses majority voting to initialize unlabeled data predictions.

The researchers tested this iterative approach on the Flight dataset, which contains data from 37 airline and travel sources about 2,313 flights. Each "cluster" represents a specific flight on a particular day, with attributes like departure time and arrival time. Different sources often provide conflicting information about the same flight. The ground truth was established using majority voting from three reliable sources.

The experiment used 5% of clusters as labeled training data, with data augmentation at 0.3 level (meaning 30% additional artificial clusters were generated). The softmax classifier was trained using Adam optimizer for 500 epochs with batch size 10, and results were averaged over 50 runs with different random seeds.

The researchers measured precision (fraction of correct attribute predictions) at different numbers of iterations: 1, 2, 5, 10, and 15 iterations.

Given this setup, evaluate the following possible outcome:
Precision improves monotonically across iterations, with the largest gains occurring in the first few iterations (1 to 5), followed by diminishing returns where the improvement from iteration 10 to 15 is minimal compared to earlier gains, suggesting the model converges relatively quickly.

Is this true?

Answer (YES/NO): YES